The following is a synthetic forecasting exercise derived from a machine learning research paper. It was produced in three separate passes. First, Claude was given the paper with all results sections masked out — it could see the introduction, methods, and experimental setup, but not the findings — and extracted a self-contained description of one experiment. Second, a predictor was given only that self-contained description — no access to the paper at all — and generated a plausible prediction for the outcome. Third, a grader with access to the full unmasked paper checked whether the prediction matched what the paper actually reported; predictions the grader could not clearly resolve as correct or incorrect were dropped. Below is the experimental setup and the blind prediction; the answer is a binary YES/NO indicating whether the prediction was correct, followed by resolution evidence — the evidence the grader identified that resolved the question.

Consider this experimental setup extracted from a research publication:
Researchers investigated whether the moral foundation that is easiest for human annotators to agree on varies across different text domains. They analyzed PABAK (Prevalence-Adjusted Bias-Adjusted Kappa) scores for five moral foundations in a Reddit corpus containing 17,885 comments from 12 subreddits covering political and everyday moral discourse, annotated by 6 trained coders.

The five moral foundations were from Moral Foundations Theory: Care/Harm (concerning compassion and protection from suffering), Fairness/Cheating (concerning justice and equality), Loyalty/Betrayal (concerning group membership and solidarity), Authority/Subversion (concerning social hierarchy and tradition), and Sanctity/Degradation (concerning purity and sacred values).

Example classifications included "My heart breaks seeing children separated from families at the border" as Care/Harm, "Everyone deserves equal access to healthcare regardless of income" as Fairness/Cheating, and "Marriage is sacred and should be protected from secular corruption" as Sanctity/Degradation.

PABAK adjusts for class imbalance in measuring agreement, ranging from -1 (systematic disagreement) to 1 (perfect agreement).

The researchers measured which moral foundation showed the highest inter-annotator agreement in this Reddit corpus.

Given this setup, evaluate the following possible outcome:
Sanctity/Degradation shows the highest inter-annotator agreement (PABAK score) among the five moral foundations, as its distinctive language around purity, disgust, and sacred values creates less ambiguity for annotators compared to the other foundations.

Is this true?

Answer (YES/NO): YES